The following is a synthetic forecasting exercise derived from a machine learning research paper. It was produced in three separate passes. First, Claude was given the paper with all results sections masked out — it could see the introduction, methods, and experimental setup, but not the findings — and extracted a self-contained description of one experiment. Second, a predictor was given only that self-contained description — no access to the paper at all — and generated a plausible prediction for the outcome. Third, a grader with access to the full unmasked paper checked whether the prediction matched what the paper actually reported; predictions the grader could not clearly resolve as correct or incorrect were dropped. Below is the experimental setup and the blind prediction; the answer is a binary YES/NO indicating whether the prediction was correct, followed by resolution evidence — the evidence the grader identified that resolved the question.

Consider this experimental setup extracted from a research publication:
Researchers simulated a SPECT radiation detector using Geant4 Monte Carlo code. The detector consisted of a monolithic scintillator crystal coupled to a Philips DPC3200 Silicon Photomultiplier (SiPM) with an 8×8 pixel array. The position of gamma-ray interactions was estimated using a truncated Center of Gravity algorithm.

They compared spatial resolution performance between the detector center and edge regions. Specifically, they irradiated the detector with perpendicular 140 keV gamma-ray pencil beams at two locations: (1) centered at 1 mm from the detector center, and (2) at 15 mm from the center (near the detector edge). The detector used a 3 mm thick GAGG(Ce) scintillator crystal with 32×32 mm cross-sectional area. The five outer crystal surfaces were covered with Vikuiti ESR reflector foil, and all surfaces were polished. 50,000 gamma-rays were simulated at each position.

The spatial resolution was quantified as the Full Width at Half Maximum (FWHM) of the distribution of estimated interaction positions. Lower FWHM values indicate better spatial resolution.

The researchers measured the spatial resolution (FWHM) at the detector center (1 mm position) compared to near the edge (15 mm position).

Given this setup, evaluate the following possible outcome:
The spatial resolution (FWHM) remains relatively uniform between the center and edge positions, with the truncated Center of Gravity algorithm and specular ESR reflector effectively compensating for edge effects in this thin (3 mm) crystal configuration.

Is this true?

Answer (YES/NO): NO